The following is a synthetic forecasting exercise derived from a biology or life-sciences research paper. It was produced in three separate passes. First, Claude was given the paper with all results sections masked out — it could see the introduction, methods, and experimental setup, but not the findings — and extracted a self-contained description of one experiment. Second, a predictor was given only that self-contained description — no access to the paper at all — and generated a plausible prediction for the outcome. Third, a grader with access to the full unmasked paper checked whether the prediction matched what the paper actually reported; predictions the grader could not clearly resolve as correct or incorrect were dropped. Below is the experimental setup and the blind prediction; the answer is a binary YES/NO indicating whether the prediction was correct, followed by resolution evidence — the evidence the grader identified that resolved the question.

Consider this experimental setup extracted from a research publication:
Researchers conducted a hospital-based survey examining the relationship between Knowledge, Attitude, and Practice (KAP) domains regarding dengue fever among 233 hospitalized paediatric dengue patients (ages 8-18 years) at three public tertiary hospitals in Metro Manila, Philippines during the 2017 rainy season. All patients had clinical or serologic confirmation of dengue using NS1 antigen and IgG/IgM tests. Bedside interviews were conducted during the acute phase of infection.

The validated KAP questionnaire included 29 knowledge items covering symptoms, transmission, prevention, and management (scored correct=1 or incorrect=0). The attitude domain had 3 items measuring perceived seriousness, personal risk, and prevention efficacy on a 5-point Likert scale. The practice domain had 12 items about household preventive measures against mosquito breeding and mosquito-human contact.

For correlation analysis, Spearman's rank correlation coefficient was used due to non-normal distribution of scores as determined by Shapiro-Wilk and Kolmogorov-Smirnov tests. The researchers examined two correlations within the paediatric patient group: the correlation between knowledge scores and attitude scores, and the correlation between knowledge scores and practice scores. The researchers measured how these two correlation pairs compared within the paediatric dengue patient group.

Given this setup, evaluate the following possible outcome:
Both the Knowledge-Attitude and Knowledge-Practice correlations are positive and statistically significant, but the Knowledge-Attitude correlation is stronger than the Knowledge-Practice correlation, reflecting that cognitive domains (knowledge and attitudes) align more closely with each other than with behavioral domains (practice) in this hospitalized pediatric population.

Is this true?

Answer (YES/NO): NO